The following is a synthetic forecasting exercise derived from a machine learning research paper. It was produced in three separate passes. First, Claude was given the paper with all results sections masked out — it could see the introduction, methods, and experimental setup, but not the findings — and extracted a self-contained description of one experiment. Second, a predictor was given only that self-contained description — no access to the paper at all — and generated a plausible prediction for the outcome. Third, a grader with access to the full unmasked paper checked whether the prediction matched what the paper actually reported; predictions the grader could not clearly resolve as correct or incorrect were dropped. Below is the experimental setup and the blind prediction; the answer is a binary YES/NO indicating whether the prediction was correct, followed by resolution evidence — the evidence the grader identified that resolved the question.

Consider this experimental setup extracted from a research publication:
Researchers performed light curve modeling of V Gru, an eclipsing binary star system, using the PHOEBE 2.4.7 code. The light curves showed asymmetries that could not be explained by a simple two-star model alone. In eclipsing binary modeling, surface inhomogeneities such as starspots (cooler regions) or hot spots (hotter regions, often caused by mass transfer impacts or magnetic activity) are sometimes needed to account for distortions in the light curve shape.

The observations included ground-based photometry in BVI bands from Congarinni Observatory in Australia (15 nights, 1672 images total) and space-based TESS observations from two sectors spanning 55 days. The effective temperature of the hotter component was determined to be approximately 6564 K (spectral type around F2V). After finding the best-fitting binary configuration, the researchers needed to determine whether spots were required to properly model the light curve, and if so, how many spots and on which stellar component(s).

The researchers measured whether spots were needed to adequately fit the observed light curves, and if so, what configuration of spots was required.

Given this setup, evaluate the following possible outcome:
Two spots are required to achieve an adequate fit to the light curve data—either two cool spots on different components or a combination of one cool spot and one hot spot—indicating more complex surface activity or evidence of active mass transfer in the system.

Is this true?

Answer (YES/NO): NO